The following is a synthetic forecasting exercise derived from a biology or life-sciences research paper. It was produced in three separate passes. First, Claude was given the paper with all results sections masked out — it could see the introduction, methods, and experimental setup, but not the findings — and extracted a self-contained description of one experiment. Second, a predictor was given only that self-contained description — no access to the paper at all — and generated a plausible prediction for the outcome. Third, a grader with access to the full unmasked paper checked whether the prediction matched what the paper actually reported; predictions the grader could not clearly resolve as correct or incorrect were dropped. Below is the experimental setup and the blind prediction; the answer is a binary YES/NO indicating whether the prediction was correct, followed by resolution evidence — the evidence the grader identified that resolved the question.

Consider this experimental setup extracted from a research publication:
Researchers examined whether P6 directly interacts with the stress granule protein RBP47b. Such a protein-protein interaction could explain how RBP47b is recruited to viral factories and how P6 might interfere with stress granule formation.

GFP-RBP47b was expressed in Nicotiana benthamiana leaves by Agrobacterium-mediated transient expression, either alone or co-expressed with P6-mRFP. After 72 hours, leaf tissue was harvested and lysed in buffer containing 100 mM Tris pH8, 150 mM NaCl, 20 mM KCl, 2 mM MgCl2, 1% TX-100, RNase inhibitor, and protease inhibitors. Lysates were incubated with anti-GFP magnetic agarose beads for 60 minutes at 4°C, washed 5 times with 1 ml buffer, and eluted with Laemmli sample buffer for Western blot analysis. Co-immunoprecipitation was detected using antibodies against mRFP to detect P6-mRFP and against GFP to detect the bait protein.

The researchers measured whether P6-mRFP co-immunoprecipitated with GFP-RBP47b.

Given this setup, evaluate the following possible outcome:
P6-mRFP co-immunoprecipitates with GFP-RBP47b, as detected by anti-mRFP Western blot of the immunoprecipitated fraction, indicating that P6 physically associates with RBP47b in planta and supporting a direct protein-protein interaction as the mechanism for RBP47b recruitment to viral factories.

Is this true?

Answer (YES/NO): YES